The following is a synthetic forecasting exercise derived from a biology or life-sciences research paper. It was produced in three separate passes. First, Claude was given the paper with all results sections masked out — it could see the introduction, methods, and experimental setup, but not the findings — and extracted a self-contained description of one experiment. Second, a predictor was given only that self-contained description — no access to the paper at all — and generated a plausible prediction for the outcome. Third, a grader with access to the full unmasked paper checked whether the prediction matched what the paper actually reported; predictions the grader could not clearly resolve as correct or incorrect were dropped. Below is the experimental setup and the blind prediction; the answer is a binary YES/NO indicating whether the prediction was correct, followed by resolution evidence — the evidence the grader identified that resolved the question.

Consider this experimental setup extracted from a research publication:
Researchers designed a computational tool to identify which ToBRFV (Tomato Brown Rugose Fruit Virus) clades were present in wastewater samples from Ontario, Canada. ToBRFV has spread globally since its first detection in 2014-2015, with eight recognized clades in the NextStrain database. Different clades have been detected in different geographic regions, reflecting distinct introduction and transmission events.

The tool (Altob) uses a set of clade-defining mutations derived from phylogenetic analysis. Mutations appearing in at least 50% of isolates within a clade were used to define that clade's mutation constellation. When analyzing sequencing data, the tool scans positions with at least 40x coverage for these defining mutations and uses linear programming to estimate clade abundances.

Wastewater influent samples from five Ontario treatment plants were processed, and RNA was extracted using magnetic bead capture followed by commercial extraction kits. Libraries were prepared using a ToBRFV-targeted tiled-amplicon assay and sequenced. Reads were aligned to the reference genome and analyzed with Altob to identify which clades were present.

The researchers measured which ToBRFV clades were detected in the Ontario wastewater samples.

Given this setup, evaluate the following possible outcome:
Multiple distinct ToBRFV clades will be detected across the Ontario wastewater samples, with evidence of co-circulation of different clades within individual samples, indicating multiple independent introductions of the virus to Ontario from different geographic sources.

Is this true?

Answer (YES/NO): YES